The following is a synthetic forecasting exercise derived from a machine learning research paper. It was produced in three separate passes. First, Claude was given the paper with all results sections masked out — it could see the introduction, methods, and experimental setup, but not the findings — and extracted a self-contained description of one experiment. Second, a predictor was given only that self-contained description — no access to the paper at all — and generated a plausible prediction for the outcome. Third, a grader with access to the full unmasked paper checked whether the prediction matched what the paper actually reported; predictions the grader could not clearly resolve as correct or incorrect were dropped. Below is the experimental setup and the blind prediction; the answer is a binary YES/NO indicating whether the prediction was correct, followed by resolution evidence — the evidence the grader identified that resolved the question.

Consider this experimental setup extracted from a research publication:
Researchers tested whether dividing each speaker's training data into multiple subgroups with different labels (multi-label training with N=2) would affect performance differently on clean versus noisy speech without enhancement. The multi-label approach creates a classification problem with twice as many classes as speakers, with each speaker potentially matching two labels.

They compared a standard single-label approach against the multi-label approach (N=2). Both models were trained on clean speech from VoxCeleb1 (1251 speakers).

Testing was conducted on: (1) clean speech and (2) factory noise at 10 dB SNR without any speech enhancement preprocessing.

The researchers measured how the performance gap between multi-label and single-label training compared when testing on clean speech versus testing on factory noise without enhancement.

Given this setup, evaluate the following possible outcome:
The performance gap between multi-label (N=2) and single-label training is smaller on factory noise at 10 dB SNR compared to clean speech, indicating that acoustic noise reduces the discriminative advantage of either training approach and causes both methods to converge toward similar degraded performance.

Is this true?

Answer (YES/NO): NO